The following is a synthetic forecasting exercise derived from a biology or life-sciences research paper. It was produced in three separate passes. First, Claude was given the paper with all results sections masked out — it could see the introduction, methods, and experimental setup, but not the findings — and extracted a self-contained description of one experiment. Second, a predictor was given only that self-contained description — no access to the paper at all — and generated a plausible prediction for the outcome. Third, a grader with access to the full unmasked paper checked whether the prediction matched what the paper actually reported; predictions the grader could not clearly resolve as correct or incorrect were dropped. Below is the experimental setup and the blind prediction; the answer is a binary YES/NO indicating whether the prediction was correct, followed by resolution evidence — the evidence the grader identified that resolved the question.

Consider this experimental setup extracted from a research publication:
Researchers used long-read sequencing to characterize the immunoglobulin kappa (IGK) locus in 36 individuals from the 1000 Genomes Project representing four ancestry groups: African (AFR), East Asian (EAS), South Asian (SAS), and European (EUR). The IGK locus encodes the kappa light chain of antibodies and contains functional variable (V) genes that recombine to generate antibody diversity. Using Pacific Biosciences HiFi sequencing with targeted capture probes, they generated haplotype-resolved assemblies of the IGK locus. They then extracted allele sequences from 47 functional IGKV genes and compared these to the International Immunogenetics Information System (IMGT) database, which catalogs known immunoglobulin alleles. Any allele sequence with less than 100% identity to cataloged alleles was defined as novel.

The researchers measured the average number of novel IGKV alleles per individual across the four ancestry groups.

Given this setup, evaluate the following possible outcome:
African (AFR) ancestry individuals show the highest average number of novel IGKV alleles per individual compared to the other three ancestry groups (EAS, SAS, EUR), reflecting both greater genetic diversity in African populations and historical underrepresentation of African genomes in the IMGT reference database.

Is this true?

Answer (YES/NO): YES